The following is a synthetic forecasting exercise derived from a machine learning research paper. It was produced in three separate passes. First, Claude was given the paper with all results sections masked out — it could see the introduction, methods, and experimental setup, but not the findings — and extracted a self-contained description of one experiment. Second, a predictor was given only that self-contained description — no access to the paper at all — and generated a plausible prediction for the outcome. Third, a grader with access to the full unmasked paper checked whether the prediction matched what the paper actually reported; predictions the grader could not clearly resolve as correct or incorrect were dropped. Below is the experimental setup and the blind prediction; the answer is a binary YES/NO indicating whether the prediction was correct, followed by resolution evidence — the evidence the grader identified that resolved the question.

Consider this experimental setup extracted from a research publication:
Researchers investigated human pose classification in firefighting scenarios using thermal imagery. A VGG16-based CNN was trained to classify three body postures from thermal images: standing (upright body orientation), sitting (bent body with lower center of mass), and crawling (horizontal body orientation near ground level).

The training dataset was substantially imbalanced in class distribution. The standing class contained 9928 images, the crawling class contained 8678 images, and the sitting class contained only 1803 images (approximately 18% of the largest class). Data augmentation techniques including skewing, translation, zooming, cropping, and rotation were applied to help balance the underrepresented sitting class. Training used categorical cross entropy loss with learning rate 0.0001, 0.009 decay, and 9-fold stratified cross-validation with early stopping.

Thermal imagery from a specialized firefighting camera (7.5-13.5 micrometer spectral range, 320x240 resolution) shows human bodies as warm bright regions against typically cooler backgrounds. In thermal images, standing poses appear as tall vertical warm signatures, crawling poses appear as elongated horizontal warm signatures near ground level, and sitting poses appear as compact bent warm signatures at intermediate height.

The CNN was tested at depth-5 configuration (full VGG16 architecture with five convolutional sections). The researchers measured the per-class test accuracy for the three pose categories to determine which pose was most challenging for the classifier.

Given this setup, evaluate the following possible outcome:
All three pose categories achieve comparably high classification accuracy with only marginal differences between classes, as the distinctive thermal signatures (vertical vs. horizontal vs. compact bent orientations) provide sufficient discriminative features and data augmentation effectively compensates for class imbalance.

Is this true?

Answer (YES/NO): NO